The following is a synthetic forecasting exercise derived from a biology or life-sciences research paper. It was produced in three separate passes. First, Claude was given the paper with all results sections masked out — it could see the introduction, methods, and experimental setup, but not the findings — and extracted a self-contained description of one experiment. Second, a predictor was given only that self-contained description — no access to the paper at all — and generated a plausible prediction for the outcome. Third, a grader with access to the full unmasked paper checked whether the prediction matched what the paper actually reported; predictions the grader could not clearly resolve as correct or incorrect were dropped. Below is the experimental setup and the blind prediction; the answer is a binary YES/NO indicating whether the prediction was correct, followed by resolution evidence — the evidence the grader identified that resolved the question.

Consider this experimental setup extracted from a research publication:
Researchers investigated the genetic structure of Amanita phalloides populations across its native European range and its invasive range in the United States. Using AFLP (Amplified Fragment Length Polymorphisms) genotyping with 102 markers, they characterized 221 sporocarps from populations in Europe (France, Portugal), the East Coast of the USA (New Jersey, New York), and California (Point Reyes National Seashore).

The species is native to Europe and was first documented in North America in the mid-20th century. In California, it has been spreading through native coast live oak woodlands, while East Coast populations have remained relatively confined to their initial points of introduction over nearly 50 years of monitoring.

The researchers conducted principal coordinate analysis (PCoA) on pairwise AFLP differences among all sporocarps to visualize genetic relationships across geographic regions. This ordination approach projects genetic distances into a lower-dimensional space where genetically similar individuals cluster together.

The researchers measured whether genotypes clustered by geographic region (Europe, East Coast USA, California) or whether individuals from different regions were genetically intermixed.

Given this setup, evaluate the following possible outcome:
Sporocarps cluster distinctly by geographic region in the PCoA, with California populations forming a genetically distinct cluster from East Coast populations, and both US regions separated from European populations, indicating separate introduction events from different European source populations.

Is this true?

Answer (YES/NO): NO